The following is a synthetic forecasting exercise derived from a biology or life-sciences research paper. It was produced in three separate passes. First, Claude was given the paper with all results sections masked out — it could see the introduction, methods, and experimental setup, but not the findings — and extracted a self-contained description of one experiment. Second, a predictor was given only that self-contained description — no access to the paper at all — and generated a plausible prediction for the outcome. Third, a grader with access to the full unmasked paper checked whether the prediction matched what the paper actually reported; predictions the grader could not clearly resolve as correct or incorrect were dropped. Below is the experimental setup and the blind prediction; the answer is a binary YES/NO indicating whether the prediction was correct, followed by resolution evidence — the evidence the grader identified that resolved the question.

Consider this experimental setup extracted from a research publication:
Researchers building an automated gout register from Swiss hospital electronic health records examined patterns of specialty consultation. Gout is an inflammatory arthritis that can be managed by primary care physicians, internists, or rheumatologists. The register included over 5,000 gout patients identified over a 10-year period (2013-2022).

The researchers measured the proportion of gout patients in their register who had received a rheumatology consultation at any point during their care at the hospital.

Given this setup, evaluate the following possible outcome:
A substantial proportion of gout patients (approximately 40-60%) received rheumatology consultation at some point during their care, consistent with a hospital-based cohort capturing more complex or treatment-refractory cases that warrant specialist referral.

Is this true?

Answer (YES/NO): NO